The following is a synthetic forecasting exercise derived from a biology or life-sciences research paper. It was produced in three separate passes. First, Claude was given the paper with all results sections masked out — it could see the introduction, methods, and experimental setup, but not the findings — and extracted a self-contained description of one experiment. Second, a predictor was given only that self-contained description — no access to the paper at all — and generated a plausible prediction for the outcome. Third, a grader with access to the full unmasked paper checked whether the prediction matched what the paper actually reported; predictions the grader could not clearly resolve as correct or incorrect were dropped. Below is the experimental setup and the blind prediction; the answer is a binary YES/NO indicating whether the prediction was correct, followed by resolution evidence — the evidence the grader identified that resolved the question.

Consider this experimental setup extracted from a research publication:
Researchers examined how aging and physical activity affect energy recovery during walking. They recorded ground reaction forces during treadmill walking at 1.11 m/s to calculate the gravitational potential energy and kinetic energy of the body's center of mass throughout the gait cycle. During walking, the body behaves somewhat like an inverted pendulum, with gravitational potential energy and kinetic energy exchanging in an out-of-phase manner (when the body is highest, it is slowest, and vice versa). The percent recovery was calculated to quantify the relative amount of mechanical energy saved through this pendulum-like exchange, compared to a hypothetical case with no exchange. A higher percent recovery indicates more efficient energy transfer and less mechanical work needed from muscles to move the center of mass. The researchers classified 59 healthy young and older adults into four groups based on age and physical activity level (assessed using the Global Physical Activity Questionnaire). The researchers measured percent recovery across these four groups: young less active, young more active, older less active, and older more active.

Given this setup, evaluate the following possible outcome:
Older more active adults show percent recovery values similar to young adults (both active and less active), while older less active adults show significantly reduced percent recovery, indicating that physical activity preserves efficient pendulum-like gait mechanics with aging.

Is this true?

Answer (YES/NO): YES